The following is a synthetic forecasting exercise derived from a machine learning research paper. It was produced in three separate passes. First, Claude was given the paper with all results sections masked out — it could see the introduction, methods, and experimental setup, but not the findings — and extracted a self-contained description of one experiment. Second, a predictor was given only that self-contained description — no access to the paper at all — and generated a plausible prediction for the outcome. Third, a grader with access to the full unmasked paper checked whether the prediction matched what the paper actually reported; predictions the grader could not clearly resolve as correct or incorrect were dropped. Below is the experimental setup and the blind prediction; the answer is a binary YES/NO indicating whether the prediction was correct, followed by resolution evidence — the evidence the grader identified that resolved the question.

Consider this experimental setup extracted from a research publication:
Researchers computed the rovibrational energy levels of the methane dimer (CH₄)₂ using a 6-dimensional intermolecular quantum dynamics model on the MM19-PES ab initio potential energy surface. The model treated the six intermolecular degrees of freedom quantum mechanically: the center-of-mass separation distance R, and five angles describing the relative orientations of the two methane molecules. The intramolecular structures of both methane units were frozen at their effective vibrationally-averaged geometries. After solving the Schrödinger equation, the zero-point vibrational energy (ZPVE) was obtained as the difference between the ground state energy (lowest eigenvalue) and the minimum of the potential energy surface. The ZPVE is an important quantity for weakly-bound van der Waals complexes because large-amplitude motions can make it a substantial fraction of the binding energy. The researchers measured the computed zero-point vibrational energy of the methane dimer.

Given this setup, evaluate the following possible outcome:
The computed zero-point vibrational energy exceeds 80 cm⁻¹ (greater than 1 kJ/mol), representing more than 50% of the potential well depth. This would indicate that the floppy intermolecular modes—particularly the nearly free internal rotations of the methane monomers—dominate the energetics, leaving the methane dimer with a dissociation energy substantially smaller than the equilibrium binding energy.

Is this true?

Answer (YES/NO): YES